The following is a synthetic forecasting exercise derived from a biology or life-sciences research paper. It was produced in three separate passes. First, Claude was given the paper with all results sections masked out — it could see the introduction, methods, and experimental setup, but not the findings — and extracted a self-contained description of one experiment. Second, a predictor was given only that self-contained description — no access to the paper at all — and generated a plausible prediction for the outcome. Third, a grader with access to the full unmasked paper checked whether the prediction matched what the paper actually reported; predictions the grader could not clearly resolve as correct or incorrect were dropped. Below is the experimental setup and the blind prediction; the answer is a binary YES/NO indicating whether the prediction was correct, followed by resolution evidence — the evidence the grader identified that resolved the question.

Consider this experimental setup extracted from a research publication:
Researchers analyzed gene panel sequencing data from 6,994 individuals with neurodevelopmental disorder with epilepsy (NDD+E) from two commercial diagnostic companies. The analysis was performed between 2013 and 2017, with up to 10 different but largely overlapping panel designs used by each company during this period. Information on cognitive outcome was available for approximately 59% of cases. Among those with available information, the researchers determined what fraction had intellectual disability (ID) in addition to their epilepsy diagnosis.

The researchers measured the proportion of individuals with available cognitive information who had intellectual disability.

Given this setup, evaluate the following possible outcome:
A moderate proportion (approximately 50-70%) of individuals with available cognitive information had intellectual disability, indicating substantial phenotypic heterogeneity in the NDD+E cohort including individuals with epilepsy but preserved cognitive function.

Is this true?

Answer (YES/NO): NO